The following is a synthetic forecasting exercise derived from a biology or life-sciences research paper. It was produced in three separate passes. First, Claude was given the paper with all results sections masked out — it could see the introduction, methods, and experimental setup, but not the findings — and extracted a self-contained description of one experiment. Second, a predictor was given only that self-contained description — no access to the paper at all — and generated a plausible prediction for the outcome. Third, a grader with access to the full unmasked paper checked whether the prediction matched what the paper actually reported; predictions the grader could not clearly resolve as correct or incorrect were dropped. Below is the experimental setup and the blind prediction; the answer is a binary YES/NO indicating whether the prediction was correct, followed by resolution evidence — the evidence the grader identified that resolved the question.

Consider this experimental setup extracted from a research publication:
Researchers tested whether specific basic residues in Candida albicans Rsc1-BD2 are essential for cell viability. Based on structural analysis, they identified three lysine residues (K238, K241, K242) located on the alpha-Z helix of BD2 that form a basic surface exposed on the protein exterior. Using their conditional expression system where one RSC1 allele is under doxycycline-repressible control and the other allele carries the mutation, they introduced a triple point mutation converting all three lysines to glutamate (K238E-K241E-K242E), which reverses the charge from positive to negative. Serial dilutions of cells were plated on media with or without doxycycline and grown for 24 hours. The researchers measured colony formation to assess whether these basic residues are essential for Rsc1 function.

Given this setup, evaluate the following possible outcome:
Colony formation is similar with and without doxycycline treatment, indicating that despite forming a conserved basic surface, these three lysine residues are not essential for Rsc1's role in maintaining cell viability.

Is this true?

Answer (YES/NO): NO